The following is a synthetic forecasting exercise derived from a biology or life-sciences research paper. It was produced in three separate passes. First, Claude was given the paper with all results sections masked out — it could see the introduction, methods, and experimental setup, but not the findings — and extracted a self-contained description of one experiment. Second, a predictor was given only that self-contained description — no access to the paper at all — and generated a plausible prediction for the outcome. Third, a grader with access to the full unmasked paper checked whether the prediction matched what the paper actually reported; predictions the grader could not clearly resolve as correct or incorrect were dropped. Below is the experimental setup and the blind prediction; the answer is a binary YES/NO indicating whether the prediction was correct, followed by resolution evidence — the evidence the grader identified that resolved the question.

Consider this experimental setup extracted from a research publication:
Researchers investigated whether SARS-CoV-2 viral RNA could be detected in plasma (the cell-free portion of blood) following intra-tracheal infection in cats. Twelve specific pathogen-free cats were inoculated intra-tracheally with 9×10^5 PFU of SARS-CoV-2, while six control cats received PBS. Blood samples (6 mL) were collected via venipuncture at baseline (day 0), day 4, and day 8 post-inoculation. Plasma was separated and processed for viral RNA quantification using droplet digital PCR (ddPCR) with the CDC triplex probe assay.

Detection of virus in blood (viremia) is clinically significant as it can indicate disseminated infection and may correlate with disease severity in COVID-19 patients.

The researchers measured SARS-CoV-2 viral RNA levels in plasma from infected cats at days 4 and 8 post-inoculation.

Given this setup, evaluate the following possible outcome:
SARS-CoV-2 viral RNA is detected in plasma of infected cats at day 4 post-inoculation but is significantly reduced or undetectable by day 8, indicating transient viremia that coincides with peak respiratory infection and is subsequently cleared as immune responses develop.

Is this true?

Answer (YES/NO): NO